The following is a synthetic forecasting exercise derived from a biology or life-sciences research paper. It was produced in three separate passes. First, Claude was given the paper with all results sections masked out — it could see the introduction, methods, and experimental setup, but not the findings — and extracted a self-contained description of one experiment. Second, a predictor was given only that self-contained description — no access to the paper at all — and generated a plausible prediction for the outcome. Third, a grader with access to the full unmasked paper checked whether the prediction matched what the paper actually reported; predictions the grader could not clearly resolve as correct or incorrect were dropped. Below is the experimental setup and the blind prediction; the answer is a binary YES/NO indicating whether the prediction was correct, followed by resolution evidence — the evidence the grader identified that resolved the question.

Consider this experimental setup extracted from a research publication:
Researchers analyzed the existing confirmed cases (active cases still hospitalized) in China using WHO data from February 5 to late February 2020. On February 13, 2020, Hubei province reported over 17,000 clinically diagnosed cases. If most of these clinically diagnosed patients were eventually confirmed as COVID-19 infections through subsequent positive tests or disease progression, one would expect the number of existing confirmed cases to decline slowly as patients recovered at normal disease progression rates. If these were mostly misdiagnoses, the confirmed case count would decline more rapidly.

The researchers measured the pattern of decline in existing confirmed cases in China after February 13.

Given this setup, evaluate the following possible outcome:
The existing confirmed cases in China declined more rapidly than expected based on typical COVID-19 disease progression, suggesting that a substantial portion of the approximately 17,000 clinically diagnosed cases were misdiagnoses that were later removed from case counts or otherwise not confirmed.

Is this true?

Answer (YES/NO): NO